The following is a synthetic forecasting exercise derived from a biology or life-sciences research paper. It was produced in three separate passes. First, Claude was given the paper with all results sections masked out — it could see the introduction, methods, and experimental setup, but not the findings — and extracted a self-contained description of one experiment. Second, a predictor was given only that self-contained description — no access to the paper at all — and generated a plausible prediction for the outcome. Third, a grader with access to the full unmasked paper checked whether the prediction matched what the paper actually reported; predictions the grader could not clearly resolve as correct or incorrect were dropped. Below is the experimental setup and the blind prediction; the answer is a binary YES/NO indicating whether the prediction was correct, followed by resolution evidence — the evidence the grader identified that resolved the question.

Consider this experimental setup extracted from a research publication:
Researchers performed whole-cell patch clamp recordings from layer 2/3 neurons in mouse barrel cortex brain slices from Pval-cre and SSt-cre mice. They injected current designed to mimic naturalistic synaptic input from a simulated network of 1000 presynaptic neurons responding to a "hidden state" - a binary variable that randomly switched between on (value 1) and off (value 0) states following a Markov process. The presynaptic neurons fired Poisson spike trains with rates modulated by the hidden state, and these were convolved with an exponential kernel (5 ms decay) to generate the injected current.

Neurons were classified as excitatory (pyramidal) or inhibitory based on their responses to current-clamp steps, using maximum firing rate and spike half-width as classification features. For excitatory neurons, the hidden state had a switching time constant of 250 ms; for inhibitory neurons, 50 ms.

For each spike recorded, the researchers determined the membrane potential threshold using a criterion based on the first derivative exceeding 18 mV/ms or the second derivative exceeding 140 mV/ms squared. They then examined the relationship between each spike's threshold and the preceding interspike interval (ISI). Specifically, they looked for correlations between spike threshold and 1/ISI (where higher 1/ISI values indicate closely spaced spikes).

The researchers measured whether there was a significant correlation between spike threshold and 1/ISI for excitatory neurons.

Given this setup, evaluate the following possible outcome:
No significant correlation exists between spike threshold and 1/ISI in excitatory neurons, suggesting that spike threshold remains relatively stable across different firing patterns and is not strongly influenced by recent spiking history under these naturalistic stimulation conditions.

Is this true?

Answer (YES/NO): NO